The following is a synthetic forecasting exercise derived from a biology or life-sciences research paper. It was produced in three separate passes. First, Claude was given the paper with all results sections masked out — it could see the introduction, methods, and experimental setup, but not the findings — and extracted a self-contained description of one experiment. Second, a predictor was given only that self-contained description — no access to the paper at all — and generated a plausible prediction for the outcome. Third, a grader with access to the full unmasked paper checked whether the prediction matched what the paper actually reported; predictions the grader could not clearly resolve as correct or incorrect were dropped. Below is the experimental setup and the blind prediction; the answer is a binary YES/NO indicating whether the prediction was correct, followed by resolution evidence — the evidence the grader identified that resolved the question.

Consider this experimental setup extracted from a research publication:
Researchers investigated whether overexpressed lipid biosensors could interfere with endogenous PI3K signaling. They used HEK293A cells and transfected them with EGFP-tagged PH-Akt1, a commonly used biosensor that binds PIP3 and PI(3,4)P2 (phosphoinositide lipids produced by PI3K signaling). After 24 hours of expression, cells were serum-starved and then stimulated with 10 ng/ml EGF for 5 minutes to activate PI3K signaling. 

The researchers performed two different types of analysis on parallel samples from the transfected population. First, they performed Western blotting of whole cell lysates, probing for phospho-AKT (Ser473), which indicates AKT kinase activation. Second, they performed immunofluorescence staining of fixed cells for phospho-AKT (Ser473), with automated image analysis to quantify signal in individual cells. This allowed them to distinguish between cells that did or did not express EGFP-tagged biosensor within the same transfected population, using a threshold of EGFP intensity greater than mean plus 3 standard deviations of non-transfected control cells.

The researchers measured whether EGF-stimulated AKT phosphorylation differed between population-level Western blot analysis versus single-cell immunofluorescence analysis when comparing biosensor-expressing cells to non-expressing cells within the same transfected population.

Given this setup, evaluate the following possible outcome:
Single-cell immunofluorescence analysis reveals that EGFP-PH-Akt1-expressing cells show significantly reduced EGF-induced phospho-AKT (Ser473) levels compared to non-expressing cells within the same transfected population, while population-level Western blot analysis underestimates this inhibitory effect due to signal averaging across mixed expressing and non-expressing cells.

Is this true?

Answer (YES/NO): YES